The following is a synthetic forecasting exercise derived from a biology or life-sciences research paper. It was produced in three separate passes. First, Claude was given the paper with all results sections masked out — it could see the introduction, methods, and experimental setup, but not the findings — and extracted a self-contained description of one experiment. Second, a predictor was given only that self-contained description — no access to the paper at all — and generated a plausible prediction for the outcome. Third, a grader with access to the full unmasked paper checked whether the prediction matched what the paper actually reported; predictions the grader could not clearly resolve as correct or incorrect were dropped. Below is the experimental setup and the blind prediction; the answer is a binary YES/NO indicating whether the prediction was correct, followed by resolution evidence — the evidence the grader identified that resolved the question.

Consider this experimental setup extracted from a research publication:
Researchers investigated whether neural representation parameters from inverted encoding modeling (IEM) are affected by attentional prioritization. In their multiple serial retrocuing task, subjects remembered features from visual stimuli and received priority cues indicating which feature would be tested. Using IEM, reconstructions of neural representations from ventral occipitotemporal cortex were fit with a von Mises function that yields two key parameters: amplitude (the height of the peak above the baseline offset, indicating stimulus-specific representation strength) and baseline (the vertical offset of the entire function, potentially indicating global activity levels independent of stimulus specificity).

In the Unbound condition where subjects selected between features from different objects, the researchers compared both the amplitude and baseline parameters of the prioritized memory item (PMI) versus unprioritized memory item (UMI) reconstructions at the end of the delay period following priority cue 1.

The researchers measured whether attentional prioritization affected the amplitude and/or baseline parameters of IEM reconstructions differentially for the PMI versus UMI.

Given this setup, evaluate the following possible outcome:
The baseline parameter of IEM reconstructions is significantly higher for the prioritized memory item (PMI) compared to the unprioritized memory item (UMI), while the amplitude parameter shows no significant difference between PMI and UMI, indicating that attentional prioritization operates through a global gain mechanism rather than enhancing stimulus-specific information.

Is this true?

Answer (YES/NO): NO